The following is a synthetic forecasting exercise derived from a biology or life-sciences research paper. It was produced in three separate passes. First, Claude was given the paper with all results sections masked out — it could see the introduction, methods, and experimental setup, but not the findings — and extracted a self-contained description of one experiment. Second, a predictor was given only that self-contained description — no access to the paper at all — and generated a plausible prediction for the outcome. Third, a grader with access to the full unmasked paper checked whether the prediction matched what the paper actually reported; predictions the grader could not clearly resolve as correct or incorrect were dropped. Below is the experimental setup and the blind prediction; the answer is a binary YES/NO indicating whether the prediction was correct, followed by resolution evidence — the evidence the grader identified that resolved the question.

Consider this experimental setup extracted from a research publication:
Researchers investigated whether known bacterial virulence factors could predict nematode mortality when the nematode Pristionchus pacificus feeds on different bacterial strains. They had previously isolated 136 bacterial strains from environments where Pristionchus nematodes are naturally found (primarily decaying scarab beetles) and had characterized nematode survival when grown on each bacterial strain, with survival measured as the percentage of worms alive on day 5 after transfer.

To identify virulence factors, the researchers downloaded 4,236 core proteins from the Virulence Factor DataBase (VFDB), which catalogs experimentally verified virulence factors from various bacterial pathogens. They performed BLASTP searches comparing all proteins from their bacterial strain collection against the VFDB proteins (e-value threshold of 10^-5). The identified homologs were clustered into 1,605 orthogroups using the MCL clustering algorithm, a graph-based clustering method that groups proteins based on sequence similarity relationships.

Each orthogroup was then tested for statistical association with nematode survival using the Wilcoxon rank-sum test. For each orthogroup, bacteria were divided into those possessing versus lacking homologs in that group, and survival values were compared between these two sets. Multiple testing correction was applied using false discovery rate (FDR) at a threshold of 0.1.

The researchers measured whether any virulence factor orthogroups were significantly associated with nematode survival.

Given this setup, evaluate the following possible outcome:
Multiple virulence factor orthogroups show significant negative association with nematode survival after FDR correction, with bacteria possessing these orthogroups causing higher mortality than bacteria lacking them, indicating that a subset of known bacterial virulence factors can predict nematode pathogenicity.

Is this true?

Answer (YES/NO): YES